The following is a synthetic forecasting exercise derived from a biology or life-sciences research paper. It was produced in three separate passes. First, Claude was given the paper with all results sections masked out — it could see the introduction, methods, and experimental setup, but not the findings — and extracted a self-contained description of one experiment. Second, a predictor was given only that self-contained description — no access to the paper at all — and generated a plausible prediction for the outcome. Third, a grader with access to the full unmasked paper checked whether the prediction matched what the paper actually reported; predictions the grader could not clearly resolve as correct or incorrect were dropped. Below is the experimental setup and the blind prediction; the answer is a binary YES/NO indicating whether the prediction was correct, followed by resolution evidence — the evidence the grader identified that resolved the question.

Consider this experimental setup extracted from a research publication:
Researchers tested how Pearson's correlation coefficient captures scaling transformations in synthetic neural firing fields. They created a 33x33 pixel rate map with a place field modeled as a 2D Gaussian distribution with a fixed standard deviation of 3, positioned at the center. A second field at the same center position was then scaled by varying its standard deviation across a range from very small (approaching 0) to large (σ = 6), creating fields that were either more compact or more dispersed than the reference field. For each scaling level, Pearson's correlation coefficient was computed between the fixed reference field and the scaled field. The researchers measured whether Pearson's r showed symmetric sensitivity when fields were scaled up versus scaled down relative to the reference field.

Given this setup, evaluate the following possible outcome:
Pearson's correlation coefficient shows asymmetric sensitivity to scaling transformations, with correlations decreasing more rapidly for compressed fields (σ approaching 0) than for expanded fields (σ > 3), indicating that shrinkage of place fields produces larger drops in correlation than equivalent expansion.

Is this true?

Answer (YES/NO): YES